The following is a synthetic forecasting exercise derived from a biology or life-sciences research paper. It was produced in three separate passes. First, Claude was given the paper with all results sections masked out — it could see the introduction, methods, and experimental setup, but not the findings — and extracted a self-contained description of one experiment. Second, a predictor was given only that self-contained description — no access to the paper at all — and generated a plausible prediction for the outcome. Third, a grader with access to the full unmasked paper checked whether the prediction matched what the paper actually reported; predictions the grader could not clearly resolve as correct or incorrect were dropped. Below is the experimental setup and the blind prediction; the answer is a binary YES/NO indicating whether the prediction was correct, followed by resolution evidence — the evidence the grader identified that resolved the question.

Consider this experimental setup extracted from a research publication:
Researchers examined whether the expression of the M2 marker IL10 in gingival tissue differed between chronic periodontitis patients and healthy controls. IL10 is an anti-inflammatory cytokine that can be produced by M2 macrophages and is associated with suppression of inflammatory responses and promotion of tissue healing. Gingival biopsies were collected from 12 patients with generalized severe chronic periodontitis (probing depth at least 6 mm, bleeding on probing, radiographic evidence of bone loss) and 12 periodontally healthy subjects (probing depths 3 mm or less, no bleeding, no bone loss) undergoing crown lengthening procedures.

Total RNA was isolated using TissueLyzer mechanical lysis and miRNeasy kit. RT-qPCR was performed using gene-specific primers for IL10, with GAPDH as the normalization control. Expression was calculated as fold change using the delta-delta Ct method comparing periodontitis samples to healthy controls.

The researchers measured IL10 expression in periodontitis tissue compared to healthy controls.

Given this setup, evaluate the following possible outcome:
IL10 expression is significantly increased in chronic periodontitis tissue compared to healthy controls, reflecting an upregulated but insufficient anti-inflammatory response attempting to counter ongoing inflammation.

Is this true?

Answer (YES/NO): NO